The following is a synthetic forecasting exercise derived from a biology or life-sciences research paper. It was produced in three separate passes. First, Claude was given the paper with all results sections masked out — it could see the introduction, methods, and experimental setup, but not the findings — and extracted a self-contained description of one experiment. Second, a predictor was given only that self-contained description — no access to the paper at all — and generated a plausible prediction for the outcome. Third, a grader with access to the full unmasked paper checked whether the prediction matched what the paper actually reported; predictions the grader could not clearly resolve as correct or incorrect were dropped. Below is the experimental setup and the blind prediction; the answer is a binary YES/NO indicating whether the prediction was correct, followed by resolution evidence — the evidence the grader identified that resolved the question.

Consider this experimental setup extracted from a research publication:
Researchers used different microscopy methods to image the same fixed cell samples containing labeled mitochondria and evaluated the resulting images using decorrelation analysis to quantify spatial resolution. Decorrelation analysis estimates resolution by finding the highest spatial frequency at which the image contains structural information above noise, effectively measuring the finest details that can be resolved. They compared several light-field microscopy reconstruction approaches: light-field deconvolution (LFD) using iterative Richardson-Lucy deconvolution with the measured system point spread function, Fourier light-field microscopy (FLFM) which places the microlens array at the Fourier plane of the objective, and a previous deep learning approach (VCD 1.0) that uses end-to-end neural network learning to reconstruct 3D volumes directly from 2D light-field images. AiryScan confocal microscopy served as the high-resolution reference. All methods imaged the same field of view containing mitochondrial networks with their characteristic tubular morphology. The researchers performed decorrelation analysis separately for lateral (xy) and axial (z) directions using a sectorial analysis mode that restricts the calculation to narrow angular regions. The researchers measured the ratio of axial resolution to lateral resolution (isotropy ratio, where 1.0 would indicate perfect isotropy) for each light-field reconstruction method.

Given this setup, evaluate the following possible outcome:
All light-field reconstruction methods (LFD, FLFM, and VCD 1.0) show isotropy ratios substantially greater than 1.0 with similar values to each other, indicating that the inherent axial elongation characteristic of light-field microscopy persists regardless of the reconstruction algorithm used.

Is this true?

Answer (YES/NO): NO